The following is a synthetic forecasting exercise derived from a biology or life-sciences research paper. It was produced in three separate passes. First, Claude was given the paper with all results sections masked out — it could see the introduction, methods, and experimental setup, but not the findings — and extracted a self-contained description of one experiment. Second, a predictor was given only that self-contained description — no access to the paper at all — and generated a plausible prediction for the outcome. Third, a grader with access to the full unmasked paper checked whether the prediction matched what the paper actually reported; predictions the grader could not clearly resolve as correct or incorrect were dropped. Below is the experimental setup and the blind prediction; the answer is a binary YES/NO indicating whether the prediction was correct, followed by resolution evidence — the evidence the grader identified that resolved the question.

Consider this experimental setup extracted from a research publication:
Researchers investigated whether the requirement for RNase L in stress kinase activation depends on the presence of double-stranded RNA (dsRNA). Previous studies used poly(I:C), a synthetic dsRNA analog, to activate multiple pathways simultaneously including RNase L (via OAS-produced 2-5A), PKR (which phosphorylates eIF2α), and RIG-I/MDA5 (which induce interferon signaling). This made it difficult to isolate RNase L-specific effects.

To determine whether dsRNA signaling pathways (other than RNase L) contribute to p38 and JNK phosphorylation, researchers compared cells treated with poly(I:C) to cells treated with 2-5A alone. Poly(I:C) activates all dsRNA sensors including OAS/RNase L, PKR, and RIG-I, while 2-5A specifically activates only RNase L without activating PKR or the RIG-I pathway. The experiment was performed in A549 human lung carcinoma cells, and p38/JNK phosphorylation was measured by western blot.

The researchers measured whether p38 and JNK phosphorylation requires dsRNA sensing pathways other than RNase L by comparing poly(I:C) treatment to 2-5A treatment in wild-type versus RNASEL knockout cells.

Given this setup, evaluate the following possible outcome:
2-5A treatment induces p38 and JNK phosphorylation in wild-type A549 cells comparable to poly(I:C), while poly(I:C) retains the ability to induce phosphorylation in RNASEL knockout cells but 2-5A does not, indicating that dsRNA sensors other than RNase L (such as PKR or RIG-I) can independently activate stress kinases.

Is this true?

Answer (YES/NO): NO